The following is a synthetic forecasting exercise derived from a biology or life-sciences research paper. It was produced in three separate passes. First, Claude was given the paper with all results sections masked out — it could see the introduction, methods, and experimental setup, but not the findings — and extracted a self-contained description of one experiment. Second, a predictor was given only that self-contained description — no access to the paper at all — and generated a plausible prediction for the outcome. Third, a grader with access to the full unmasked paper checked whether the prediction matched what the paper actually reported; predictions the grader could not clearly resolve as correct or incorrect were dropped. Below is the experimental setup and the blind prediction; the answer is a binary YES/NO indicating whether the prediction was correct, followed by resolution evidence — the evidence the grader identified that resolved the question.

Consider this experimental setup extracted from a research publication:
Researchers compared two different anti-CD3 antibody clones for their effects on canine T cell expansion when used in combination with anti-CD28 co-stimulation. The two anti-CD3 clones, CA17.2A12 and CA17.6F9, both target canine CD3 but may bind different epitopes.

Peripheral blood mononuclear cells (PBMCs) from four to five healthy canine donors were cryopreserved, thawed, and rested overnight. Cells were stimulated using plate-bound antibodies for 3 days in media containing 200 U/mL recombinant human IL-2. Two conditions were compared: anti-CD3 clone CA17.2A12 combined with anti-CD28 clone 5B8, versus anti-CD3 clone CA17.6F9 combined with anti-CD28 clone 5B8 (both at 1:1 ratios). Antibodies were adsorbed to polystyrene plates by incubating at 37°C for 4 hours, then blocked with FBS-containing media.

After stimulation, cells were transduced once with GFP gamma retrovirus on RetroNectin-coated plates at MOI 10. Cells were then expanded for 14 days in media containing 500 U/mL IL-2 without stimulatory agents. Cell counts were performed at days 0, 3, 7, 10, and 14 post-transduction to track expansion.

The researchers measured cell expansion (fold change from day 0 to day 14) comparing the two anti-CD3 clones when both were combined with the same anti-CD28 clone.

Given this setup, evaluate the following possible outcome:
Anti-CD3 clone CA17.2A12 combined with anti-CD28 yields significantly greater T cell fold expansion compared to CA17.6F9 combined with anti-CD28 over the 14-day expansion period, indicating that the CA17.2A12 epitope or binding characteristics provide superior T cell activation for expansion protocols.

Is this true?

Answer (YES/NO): NO